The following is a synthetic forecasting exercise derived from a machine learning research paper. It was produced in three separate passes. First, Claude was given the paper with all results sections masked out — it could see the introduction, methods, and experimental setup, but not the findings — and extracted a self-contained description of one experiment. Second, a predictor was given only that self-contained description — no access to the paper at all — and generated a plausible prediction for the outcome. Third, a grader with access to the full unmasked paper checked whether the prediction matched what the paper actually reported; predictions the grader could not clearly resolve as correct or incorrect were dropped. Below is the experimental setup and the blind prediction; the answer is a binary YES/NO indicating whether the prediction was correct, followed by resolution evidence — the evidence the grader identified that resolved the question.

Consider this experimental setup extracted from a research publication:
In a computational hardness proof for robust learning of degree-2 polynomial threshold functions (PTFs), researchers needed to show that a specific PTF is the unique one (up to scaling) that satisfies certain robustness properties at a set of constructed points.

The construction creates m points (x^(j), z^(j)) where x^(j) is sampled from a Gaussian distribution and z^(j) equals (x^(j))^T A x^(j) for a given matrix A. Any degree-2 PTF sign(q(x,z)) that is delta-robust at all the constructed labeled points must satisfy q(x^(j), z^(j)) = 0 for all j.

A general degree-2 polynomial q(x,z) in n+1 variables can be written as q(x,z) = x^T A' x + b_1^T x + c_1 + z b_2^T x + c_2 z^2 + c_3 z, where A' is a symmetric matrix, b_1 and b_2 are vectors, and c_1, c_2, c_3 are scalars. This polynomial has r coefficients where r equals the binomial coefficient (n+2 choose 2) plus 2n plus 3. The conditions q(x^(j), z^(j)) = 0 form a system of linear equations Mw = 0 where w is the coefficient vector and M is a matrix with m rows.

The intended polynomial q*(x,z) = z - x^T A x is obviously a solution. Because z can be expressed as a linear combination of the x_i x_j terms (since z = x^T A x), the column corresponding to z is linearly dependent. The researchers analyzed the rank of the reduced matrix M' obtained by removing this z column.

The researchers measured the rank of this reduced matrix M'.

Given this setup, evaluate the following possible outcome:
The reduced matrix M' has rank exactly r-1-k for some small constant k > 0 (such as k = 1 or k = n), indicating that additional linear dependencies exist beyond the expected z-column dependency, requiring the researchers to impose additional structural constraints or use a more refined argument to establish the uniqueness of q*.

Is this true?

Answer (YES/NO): NO